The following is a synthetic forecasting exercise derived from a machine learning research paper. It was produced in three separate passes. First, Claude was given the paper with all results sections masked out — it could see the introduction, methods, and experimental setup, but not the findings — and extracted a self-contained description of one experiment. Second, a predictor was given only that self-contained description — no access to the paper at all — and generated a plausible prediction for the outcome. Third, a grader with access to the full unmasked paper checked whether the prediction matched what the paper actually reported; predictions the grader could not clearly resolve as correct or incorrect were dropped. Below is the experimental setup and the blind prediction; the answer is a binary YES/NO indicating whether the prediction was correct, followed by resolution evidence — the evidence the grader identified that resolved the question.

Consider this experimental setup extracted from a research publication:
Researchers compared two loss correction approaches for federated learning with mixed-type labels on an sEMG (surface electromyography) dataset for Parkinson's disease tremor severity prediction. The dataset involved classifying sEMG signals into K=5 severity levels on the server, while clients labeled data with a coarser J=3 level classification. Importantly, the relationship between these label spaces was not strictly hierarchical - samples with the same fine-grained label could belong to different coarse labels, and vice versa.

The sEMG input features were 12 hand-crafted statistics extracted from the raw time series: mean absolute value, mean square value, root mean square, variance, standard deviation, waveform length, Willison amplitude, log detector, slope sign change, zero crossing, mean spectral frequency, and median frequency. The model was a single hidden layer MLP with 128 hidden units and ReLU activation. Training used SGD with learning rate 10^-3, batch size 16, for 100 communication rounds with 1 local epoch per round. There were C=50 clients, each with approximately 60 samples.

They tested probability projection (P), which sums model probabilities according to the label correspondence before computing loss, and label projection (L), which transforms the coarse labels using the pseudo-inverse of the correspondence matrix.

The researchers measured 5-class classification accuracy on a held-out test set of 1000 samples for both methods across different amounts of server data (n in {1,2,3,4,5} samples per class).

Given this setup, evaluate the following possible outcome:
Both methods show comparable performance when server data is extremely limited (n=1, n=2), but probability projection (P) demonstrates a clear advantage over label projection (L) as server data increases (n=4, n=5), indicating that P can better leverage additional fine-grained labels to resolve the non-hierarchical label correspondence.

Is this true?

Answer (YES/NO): NO